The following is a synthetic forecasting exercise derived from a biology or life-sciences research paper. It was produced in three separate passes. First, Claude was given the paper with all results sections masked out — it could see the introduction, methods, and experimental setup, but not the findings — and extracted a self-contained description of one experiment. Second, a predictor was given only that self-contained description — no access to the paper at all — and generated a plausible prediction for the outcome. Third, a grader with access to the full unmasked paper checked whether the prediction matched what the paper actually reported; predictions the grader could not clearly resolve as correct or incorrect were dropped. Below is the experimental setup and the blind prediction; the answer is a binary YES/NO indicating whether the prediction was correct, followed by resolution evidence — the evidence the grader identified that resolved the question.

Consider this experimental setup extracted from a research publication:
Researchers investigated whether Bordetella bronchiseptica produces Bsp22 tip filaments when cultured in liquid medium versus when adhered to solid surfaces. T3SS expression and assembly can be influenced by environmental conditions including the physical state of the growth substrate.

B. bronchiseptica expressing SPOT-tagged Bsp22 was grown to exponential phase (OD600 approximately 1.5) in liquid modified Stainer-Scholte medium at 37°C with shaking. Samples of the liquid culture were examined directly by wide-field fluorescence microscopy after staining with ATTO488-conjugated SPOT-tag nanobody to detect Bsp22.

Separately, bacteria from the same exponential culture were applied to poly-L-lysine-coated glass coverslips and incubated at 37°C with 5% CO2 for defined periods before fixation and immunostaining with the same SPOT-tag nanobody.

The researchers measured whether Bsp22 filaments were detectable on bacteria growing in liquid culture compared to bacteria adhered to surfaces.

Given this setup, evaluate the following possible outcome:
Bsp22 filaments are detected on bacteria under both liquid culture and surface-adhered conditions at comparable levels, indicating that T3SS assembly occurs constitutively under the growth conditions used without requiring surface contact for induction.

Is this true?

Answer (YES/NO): NO